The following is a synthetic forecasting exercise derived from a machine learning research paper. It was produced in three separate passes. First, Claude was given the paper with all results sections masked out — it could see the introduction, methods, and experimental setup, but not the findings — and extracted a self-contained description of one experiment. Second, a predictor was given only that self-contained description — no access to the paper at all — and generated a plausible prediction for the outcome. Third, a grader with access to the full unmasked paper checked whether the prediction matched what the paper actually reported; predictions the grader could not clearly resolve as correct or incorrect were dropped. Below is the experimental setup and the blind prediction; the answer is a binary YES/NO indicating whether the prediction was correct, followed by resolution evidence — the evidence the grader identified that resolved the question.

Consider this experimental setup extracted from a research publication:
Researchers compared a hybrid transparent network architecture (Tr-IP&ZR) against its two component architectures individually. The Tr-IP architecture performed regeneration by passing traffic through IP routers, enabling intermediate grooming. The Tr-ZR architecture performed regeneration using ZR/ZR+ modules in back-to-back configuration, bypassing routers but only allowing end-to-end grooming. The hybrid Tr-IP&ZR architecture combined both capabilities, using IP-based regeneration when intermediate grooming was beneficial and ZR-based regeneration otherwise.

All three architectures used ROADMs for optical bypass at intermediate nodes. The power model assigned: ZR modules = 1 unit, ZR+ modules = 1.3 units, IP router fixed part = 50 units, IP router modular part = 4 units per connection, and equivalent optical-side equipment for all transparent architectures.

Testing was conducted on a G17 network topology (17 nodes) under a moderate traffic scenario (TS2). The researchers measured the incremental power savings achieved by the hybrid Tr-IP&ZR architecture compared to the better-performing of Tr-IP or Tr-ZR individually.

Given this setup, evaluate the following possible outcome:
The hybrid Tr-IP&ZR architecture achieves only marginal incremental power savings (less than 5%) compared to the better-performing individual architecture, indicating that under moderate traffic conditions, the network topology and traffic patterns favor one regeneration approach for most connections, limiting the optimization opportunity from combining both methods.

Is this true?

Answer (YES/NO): YES